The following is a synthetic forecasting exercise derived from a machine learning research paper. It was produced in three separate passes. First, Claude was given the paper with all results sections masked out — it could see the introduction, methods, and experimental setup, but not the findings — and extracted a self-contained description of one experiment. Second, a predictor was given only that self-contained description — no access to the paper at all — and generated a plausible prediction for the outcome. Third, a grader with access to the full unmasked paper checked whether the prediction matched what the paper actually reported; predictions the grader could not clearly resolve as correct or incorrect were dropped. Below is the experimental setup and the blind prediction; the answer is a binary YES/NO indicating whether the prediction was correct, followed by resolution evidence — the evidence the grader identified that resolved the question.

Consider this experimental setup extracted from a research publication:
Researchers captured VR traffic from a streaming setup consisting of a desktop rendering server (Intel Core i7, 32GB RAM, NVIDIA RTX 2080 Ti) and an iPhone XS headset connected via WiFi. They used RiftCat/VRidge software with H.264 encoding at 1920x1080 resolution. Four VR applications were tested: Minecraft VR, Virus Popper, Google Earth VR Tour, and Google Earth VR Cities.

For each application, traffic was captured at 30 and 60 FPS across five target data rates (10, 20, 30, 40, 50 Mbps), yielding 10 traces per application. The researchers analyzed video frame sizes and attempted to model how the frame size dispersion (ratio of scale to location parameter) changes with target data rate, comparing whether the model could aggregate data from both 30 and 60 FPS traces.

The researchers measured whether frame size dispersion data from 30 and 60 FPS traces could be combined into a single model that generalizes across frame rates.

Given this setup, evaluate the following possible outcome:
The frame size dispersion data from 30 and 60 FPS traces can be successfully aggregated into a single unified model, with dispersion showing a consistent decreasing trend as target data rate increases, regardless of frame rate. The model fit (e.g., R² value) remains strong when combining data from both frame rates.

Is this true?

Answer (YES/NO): YES